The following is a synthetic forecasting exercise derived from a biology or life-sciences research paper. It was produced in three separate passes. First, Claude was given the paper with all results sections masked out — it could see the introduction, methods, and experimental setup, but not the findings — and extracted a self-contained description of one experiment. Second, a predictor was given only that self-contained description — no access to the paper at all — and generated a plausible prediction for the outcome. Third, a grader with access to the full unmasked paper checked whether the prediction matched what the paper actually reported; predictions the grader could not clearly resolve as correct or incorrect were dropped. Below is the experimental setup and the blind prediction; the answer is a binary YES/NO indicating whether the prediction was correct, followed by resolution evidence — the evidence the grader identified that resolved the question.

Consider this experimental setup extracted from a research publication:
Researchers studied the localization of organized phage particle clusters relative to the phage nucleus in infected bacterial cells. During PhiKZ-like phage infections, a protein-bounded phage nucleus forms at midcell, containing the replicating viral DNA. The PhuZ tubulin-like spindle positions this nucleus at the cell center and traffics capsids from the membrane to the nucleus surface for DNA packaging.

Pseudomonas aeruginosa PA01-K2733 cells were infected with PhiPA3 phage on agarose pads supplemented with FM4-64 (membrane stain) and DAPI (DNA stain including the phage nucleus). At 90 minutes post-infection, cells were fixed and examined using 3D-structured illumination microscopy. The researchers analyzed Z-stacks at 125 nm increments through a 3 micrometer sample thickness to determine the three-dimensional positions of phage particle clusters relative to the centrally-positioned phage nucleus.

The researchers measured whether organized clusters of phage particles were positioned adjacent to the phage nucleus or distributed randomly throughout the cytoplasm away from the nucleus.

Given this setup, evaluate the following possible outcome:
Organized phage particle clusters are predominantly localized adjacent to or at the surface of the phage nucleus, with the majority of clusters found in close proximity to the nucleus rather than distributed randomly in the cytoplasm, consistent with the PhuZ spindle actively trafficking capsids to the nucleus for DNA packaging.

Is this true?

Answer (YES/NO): YES